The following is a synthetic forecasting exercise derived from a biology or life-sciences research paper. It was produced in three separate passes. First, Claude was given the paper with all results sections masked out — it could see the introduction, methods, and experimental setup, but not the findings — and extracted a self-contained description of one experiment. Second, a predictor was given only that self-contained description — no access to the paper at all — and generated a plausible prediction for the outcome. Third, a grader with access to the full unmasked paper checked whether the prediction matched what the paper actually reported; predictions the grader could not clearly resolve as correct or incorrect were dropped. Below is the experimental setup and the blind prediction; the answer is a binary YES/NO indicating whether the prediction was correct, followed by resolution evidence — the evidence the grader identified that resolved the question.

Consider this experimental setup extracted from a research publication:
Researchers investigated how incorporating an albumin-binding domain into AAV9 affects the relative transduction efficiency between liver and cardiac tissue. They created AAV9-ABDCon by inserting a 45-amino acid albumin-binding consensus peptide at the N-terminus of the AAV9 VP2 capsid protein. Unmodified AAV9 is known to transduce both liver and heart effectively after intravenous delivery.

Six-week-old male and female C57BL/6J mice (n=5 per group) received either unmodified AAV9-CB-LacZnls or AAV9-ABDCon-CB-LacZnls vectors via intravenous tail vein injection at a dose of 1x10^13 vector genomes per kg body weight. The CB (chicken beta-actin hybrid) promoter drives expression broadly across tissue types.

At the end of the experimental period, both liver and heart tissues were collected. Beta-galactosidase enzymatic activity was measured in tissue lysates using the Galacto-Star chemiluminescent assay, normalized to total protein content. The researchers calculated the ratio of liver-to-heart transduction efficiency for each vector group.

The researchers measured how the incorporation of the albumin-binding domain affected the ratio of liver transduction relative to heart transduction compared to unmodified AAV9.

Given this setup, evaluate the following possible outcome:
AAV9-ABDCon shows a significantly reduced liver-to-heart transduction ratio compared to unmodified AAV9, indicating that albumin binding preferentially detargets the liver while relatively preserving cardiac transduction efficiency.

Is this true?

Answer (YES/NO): NO